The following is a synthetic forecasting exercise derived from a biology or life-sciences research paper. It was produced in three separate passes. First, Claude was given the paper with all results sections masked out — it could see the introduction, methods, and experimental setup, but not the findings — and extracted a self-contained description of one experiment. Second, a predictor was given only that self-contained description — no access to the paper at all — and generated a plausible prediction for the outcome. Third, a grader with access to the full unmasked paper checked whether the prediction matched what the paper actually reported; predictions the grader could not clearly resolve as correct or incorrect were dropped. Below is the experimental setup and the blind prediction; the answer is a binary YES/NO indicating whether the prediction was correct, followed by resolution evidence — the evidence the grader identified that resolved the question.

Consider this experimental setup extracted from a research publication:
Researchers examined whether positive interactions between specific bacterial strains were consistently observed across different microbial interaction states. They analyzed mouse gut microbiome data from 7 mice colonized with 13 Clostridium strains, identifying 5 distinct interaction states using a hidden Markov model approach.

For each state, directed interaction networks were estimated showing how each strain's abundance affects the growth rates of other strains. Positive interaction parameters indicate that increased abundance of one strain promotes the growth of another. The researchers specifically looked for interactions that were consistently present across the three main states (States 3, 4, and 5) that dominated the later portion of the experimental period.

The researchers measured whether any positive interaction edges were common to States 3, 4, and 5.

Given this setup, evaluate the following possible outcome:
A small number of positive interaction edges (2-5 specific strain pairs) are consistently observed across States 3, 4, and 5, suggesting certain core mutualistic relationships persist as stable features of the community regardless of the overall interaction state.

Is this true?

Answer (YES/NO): NO